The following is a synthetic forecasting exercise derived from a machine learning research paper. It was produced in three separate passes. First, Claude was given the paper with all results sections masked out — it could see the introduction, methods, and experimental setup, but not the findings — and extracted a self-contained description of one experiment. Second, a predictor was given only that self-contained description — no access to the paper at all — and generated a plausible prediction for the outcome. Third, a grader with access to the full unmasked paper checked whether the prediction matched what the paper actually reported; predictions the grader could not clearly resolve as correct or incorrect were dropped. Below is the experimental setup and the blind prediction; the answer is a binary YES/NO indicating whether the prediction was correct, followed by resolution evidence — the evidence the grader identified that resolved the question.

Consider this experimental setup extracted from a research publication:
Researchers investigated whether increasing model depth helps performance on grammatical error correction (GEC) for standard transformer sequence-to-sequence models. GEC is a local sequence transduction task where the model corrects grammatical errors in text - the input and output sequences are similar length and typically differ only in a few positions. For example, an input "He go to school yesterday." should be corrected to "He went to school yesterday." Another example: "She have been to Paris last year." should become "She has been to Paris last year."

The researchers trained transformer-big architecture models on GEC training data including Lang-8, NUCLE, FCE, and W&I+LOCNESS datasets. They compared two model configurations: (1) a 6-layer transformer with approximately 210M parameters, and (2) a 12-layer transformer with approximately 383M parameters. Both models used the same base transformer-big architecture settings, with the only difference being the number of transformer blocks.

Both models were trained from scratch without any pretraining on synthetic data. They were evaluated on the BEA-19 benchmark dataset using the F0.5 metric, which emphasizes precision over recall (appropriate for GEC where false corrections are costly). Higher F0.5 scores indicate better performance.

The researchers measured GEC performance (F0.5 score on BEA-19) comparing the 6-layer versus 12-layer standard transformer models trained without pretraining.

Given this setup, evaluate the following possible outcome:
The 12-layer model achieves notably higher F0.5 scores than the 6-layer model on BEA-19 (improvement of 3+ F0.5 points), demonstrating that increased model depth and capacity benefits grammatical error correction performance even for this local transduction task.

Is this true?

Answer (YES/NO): NO